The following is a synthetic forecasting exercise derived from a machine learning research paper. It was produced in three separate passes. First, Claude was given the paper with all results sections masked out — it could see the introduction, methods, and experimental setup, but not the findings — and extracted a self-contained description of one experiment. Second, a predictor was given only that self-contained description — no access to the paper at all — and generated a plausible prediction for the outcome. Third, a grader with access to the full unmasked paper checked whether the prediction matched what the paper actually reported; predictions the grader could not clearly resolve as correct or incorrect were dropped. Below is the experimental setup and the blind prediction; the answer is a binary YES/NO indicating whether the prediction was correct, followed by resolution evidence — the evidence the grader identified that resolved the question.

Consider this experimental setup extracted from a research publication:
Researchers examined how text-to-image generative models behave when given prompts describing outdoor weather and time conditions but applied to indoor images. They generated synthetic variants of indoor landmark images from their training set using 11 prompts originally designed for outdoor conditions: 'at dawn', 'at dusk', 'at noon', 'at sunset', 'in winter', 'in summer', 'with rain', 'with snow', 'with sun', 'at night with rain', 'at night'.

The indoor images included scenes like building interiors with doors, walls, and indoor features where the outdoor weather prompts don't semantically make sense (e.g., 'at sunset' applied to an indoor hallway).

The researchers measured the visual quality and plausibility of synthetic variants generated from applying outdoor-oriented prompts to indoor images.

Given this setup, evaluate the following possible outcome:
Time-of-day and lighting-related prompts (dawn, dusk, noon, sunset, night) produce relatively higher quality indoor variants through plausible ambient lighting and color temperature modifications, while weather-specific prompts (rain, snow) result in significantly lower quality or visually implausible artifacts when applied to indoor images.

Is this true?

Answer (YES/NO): NO